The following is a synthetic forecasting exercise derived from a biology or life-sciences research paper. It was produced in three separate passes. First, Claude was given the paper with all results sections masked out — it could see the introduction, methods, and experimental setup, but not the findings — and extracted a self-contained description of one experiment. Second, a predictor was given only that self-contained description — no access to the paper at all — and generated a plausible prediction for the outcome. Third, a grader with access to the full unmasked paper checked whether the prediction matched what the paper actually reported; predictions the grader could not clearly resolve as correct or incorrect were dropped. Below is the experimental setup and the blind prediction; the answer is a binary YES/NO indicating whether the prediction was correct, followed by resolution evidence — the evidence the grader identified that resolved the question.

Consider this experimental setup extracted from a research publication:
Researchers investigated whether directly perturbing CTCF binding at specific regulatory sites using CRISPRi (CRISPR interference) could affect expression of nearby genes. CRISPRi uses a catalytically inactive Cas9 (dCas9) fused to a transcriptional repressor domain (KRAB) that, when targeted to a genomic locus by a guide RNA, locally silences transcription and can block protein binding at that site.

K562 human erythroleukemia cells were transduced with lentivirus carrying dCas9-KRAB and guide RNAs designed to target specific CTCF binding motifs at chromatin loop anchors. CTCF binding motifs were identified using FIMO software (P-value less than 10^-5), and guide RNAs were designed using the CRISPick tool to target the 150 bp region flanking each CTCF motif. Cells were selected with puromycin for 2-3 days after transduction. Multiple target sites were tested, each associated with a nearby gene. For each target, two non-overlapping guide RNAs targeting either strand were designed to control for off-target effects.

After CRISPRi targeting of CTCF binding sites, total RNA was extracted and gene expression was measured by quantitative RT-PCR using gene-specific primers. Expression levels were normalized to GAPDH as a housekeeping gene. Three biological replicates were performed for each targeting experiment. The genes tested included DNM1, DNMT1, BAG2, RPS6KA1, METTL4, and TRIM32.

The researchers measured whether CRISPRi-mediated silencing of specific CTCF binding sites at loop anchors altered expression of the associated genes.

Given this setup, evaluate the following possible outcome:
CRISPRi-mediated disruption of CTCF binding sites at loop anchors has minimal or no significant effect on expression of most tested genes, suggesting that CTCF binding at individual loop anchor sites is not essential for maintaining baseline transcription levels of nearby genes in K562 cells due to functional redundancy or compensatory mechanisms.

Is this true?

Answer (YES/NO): NO